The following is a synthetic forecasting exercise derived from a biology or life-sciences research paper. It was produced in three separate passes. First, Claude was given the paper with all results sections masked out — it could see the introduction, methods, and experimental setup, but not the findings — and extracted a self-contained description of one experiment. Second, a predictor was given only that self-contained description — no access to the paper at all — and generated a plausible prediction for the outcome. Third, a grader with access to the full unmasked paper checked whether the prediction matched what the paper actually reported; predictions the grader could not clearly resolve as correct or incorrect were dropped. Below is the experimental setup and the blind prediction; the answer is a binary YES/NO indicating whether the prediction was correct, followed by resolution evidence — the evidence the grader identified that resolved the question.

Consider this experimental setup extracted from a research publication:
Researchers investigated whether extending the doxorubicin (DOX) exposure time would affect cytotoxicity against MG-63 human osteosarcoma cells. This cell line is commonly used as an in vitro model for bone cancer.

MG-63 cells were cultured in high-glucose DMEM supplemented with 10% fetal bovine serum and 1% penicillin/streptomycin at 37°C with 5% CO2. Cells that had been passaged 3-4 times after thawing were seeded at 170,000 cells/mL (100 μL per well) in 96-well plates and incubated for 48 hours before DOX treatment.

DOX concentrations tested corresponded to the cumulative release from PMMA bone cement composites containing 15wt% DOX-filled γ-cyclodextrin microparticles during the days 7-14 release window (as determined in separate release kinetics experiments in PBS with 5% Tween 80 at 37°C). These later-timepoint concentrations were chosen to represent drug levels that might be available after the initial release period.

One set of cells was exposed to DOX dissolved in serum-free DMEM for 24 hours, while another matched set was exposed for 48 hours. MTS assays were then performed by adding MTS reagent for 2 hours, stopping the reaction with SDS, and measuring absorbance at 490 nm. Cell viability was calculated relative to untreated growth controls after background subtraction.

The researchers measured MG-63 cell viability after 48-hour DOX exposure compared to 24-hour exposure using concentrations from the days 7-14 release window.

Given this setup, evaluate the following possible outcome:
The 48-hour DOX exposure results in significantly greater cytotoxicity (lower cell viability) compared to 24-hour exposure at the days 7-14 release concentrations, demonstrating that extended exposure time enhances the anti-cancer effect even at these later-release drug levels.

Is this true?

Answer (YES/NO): NO